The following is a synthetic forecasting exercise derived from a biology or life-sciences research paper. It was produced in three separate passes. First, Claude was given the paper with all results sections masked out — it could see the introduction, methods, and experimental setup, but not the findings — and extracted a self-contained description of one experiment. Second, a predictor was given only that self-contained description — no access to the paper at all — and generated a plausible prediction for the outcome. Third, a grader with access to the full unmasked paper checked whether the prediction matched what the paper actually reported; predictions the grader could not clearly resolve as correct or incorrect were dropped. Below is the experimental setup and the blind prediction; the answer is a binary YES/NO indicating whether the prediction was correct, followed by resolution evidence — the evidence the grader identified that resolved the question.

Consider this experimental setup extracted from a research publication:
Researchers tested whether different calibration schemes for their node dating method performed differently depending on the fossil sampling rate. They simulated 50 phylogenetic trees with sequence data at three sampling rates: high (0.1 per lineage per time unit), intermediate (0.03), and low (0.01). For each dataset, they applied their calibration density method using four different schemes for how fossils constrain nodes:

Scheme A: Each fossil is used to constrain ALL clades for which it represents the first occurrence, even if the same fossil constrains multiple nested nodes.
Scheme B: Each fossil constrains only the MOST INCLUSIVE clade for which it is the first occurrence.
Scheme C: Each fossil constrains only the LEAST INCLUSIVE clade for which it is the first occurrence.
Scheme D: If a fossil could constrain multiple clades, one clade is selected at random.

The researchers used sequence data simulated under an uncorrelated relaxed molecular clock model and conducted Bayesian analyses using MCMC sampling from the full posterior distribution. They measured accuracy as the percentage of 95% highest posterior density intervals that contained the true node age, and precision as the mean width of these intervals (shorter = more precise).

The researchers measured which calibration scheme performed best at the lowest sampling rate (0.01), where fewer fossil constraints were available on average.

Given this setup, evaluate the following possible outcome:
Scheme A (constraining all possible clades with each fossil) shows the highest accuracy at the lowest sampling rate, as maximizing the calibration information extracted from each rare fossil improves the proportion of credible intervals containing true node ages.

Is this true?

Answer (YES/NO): NO